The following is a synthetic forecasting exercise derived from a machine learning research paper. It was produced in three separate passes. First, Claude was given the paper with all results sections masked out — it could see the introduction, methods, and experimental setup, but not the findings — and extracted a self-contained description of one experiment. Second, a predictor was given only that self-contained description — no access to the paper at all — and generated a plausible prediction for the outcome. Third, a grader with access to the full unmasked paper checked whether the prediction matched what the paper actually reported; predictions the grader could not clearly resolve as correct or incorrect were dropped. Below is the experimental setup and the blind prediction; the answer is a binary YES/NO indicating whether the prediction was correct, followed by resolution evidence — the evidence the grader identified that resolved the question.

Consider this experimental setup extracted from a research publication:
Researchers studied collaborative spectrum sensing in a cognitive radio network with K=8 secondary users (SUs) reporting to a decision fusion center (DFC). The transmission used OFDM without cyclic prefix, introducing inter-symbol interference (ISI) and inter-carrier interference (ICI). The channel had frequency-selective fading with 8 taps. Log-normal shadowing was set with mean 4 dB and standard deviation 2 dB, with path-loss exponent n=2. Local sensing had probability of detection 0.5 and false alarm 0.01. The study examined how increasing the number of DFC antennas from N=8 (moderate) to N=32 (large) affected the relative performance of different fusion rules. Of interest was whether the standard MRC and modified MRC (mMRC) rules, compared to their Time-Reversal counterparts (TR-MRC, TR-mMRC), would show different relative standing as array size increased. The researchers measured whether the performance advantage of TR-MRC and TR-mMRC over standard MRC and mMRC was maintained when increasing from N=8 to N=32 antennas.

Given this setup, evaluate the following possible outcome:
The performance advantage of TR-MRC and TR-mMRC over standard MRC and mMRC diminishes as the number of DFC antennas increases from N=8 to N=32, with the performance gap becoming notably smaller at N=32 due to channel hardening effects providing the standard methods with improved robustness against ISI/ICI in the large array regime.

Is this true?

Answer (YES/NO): NO